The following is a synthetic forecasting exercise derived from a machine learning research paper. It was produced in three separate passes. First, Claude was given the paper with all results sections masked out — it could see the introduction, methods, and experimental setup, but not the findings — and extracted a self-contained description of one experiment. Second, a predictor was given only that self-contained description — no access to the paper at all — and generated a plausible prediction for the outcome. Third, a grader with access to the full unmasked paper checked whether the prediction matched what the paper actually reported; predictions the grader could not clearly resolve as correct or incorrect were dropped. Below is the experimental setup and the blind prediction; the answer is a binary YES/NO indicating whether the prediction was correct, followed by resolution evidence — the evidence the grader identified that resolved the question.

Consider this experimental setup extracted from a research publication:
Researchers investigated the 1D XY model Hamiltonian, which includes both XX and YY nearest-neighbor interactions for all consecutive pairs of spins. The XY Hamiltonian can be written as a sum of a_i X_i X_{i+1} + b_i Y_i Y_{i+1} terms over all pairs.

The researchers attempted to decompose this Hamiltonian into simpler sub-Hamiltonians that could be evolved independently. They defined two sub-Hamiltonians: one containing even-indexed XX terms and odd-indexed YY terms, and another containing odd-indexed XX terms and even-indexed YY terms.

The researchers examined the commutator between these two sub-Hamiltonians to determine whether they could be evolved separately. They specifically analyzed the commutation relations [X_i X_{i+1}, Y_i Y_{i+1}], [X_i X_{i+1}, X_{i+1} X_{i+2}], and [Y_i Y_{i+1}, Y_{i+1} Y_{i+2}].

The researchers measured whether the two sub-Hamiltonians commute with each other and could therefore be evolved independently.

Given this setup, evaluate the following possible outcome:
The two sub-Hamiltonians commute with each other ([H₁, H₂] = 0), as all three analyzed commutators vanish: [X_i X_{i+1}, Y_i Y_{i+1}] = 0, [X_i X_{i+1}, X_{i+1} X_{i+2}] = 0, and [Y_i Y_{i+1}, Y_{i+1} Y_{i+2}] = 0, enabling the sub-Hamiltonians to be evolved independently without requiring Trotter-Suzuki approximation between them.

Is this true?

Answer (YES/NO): YES